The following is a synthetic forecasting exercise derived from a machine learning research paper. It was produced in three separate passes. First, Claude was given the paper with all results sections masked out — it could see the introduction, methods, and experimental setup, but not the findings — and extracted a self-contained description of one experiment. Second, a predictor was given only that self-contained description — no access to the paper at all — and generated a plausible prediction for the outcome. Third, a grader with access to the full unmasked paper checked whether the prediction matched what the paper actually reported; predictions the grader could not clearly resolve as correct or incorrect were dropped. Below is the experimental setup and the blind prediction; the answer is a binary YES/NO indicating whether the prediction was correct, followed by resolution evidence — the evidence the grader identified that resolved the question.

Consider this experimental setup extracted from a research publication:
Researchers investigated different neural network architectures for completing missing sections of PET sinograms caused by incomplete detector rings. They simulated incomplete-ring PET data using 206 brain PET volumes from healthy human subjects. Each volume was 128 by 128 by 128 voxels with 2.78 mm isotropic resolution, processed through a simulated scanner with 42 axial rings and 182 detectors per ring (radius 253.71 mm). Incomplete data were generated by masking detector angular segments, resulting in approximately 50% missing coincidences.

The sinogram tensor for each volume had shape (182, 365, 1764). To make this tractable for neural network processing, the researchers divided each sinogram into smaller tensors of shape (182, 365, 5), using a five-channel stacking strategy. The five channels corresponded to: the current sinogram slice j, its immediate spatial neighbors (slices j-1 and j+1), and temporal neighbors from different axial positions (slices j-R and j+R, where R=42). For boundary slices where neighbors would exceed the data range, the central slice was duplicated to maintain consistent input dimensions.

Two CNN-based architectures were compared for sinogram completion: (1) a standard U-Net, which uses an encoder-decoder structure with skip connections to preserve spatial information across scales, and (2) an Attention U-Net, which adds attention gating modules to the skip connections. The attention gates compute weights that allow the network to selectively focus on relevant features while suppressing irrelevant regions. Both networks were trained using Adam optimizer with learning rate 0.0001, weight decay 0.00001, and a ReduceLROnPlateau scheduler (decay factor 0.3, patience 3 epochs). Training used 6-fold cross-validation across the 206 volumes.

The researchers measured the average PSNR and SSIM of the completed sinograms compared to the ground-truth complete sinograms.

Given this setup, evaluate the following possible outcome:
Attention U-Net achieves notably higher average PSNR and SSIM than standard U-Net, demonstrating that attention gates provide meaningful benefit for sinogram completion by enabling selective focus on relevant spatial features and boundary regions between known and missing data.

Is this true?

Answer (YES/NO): YES